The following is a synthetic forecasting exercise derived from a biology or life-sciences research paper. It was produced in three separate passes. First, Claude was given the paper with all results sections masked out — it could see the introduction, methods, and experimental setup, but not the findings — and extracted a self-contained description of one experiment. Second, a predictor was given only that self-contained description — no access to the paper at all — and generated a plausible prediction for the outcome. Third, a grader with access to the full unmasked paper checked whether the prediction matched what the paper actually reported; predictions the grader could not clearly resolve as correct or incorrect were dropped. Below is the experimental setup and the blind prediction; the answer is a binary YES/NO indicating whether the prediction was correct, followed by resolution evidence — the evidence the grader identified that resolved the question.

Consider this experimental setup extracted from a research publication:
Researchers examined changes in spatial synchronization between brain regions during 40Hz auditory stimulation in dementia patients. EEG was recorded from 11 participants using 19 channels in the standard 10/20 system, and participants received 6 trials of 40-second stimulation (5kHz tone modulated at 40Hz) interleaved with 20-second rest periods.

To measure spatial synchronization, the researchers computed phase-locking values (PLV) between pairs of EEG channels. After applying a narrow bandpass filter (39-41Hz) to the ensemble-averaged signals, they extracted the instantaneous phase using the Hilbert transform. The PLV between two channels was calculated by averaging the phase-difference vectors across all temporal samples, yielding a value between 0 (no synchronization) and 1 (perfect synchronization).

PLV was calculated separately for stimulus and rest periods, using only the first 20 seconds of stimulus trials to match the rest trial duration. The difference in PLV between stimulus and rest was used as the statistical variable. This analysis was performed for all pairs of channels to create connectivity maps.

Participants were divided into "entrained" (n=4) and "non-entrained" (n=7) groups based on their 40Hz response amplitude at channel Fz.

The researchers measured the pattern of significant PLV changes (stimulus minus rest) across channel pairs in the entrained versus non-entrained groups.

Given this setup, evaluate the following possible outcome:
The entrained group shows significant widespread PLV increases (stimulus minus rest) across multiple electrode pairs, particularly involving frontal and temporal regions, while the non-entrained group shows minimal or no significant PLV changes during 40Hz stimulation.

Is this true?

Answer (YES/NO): NO